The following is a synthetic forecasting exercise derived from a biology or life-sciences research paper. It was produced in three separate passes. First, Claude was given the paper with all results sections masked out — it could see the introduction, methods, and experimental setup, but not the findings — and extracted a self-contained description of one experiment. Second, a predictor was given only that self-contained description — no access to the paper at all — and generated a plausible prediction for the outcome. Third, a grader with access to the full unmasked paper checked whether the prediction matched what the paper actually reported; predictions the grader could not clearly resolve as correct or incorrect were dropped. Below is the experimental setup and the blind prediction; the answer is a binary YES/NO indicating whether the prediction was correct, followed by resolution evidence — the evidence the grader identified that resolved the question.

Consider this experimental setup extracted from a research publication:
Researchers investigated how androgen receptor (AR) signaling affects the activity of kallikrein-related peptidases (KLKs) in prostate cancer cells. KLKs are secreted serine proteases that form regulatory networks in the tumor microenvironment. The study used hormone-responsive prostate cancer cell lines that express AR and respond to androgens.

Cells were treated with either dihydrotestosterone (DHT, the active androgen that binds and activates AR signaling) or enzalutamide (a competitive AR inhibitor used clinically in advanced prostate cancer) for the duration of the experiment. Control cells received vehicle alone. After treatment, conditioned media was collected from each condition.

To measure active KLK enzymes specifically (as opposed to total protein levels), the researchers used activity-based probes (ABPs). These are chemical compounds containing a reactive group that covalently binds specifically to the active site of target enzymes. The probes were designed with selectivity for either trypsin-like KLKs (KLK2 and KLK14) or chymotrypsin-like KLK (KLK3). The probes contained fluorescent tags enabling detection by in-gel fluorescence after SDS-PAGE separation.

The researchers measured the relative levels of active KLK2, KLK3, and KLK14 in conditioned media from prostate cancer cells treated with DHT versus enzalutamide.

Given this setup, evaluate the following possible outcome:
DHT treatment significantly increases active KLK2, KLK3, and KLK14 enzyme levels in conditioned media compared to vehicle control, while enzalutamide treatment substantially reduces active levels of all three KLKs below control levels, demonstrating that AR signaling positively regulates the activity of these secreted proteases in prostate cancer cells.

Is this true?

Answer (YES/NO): NO